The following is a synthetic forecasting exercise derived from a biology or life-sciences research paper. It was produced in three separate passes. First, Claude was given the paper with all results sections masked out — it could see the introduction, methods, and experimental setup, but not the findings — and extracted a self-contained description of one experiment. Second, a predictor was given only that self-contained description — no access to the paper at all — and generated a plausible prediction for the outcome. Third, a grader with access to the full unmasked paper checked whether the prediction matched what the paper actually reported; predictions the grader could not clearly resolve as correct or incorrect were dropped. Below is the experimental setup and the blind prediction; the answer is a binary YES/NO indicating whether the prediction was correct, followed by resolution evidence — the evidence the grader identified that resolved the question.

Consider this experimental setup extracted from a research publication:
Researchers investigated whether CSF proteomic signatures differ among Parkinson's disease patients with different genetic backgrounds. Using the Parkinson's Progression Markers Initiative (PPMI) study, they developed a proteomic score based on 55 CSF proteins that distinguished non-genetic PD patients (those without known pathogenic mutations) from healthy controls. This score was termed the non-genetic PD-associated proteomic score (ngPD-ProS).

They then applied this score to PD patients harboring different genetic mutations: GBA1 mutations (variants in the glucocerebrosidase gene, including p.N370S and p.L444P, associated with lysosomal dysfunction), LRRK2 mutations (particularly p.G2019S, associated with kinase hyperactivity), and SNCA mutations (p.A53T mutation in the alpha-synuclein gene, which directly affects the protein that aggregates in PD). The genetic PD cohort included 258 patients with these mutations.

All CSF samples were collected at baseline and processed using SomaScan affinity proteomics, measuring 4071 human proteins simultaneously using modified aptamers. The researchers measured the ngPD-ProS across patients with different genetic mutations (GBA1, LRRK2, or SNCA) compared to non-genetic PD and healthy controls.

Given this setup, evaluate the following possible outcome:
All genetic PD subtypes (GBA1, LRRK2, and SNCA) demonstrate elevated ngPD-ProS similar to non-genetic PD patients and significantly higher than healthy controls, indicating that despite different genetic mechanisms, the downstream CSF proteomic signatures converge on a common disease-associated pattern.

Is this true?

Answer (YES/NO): NO